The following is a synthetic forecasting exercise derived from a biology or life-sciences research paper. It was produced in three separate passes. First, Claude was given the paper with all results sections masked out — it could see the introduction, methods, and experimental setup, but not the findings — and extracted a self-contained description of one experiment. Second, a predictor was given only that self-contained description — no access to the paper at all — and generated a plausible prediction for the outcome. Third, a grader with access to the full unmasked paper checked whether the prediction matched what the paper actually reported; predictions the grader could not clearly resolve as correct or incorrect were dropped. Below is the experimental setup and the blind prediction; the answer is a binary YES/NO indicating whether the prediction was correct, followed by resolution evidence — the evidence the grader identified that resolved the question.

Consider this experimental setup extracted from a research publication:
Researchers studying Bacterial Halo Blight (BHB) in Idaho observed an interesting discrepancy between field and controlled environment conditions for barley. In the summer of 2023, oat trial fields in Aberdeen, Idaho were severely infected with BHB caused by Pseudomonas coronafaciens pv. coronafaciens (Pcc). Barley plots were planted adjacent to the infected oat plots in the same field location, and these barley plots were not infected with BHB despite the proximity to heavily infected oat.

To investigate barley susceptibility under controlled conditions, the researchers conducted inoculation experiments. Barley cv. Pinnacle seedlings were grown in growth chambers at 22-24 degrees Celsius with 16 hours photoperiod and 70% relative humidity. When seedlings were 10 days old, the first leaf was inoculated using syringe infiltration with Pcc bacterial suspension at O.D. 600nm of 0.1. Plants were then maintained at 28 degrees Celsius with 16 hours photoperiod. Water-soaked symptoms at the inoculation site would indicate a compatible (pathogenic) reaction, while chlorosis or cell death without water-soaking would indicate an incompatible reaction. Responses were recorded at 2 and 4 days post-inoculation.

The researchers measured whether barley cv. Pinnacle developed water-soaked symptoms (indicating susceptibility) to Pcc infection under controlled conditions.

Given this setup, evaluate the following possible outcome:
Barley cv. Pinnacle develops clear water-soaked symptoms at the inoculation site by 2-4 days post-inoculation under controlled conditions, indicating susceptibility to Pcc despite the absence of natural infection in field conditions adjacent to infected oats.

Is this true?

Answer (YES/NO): YES